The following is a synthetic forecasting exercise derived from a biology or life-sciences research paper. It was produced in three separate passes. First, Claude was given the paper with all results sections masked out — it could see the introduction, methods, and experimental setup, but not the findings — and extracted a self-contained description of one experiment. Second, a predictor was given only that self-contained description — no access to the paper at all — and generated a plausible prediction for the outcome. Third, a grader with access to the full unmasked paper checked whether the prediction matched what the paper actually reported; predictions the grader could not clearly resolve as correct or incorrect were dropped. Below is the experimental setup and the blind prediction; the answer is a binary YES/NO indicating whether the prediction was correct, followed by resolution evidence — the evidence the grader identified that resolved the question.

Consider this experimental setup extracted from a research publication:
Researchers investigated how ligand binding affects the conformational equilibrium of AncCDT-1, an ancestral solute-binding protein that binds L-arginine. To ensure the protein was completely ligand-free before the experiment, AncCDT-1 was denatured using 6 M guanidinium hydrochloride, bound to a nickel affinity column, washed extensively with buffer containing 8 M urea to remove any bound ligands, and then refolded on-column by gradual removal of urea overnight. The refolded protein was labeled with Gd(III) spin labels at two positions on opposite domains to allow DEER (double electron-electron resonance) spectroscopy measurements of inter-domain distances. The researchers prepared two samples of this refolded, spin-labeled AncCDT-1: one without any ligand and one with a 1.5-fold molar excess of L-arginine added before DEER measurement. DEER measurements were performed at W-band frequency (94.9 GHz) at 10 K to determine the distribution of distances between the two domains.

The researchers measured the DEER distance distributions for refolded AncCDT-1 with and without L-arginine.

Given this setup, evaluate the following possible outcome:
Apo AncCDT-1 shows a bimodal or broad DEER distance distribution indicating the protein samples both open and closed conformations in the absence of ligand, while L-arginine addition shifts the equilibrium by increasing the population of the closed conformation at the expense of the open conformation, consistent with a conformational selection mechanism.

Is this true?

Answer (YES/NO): YES